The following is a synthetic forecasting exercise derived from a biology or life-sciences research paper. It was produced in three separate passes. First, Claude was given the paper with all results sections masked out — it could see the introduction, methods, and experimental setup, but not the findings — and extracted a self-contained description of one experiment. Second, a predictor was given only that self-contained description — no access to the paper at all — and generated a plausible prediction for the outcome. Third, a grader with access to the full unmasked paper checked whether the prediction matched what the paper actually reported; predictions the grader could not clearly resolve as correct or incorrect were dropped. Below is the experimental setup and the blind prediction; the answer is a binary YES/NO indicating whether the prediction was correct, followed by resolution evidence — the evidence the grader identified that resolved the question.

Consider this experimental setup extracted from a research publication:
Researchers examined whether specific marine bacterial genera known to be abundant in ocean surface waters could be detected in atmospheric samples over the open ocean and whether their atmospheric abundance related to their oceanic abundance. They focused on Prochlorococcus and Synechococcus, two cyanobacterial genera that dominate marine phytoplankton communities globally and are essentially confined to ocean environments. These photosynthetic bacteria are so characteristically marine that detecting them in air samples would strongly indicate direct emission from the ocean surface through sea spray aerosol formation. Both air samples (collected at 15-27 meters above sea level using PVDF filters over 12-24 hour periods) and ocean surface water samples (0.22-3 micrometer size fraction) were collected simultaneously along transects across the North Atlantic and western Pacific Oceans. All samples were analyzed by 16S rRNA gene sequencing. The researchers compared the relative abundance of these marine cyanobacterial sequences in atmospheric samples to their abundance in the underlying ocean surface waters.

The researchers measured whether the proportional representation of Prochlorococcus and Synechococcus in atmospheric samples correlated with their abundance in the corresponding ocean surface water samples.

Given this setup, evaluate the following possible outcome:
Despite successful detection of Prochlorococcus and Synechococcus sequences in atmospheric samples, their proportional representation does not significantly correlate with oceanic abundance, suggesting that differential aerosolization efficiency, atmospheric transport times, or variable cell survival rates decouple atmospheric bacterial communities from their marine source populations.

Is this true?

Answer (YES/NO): NO